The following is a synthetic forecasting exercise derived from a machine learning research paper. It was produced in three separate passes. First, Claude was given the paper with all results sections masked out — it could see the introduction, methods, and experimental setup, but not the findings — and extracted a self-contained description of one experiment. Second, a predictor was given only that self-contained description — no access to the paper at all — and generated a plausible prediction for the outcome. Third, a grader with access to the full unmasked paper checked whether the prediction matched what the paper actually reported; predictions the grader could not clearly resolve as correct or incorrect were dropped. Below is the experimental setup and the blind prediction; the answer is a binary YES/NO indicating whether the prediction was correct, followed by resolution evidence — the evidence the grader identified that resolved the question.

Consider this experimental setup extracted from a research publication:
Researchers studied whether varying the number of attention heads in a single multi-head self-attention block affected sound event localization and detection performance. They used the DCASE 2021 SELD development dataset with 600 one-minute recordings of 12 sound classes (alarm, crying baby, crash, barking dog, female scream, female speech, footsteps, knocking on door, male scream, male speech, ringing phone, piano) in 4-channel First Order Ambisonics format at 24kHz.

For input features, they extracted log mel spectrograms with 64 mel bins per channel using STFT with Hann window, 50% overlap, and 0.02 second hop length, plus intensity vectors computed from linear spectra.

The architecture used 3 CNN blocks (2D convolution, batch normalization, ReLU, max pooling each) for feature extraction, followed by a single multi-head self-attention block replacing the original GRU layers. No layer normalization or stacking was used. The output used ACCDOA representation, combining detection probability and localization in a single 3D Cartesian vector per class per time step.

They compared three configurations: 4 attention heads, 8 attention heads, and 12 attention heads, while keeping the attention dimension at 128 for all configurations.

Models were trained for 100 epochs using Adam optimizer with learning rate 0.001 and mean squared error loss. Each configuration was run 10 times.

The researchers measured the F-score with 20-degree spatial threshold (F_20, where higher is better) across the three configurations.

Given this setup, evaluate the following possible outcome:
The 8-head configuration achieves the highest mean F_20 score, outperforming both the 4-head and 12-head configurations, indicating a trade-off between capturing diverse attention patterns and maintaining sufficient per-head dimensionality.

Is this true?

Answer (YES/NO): YES